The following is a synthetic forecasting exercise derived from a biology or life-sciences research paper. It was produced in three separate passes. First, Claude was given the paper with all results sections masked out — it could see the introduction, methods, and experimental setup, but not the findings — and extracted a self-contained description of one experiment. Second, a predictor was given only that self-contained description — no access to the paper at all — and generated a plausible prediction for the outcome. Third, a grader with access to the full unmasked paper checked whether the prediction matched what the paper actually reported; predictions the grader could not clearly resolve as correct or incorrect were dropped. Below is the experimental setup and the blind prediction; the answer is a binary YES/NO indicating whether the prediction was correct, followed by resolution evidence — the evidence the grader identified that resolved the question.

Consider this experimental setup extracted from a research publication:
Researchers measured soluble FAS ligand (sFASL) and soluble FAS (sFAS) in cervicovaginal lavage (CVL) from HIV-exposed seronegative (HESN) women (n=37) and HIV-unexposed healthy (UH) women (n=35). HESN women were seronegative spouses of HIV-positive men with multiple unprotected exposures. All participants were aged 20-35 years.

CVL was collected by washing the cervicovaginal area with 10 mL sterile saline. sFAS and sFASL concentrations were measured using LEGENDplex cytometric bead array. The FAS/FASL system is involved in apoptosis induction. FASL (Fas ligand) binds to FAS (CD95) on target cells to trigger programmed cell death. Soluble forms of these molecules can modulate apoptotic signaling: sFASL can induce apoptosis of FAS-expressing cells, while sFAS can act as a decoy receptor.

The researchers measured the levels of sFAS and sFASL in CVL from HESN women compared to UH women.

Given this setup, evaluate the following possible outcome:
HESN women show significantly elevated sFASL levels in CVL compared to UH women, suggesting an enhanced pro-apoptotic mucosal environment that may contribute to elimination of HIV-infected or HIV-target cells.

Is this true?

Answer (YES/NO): NO